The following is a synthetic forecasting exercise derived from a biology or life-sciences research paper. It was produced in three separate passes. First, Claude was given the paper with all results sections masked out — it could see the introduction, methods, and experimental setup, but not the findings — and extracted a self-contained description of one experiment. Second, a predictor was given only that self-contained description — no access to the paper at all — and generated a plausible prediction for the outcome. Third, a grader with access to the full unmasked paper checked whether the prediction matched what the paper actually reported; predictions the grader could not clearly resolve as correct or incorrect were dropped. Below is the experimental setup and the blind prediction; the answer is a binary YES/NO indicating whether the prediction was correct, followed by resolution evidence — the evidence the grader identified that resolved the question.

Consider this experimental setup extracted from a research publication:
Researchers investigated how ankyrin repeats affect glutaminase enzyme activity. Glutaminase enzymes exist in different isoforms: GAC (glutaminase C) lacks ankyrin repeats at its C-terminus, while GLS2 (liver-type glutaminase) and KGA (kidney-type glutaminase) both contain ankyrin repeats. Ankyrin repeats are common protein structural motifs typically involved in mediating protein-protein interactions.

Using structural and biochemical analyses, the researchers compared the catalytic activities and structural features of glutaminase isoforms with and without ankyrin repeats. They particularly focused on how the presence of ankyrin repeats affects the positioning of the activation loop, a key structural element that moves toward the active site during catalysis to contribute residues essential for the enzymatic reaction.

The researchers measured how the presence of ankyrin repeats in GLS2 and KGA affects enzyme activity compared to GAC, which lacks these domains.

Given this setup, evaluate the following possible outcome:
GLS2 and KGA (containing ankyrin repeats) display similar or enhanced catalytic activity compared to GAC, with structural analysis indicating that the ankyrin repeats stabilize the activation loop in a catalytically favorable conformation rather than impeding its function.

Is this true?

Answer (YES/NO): NO